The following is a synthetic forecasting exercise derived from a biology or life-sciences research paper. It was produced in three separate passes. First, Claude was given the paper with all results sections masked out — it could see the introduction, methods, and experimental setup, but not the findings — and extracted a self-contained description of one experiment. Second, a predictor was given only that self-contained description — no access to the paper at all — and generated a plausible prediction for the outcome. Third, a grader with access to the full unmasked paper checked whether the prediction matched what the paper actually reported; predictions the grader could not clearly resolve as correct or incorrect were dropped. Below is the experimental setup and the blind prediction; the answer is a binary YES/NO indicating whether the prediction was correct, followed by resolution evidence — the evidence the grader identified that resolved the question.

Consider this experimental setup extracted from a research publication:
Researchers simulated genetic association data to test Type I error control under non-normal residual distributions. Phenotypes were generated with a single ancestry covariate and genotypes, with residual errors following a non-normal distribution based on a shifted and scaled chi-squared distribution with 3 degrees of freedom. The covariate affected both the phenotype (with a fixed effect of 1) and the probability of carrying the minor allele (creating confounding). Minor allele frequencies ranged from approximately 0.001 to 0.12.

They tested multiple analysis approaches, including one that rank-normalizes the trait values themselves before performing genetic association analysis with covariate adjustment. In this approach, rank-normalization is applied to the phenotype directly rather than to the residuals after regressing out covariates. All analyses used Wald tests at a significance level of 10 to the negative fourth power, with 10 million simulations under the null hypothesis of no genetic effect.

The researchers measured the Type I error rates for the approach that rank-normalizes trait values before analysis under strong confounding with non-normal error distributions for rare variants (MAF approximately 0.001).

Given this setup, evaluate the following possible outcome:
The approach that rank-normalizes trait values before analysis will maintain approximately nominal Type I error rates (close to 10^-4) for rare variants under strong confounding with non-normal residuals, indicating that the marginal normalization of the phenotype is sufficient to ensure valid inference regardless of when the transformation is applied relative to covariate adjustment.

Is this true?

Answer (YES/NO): NO